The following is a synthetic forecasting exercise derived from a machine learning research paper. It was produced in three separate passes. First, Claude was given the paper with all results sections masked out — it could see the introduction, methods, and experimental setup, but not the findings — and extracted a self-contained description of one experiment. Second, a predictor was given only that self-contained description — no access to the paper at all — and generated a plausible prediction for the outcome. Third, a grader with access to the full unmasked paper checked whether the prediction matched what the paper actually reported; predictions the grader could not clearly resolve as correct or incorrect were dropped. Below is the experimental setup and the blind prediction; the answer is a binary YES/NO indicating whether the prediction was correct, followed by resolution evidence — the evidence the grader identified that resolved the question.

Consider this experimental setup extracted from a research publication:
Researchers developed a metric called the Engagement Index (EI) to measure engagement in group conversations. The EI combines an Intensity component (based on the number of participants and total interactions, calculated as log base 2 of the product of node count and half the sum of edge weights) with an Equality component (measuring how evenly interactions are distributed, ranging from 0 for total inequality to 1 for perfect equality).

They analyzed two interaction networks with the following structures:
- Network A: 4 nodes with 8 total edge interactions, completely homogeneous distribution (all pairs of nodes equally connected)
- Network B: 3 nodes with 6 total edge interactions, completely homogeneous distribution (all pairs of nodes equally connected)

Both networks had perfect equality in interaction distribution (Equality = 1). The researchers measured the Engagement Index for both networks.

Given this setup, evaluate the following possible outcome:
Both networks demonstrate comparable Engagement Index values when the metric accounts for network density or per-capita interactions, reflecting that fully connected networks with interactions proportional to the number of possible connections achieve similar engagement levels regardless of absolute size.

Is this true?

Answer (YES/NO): NO